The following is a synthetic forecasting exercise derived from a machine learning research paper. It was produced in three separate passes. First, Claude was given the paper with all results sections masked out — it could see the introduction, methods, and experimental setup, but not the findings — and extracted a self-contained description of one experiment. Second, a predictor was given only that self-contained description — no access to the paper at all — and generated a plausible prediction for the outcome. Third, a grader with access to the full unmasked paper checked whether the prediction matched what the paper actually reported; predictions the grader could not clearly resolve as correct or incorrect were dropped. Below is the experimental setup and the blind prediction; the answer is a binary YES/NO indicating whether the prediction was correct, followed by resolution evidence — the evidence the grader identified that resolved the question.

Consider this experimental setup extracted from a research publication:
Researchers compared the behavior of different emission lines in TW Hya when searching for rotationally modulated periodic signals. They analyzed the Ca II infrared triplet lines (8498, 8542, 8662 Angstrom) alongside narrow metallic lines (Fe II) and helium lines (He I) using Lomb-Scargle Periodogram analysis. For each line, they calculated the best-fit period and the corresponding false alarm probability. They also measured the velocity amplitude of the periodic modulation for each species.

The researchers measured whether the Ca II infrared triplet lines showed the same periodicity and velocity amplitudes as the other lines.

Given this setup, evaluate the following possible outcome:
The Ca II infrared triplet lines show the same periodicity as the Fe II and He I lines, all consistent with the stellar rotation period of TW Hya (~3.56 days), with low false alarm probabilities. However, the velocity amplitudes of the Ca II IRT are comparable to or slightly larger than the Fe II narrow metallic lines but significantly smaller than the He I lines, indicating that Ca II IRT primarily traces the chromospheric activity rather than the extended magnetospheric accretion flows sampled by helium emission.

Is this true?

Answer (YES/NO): NO